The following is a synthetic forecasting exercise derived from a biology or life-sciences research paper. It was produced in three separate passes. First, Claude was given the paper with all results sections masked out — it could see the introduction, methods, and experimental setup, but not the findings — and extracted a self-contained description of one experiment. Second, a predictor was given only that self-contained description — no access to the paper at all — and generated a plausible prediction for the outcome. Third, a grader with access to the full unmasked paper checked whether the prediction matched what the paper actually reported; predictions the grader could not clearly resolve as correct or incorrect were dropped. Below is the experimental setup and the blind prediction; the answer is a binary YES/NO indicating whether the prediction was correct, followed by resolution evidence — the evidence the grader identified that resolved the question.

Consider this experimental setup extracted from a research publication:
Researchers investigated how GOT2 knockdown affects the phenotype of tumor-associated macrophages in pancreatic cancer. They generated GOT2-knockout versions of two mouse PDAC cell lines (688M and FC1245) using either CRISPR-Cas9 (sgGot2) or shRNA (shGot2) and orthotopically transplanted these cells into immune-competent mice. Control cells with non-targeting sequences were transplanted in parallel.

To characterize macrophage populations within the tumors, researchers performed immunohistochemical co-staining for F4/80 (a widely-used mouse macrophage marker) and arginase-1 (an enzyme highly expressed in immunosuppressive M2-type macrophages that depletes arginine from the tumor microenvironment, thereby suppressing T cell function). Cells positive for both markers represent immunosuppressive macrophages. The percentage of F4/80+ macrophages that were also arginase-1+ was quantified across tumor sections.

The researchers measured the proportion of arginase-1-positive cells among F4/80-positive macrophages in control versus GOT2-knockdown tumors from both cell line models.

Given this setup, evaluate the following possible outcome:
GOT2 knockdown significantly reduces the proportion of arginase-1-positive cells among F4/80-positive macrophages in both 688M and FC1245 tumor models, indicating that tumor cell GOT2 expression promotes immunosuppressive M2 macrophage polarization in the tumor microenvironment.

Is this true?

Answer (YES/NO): YES